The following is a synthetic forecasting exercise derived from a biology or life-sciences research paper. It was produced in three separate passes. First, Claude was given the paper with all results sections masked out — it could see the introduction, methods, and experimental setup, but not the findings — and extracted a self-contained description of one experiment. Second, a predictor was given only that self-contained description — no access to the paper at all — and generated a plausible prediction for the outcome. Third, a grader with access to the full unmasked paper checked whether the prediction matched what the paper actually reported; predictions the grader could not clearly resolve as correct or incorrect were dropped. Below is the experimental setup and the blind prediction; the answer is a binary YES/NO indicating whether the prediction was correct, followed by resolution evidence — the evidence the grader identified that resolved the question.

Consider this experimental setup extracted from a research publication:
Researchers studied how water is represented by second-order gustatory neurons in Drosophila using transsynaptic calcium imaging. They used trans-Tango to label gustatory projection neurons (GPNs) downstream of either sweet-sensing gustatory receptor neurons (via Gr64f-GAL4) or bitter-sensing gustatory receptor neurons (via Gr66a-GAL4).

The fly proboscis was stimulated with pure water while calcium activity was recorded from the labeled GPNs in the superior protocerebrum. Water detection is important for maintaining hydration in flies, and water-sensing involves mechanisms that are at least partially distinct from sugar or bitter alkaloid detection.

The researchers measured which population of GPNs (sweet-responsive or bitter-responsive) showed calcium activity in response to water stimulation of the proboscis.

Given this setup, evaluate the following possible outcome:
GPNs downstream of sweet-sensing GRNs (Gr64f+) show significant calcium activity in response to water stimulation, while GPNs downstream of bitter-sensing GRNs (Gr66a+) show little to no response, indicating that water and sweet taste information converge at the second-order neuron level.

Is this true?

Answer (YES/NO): NO